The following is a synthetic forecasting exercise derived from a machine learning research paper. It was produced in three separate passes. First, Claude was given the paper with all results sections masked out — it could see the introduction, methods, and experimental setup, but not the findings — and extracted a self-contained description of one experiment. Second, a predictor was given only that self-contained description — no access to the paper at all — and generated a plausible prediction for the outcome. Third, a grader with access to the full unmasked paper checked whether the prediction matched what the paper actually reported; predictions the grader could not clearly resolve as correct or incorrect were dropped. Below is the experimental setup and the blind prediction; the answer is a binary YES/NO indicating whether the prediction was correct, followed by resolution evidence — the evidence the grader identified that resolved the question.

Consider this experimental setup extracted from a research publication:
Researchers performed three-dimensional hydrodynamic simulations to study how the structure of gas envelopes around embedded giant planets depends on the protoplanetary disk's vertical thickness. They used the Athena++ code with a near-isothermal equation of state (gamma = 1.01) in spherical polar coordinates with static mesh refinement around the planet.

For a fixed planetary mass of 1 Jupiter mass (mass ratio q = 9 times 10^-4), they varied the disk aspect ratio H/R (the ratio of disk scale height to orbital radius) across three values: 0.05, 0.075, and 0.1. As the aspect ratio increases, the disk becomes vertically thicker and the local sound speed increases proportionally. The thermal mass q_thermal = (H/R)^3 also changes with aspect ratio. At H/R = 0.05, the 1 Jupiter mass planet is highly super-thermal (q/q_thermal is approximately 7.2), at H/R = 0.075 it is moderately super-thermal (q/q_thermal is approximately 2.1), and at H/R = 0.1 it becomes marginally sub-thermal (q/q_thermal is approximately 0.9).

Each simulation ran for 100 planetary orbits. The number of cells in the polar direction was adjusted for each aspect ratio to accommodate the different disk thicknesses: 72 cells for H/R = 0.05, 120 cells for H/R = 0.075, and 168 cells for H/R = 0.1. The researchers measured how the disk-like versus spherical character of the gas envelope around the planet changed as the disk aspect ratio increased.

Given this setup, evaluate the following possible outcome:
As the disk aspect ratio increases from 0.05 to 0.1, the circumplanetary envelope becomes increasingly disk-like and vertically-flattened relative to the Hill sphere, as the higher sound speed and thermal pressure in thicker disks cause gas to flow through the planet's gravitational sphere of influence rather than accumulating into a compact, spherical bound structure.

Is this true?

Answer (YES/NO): NO